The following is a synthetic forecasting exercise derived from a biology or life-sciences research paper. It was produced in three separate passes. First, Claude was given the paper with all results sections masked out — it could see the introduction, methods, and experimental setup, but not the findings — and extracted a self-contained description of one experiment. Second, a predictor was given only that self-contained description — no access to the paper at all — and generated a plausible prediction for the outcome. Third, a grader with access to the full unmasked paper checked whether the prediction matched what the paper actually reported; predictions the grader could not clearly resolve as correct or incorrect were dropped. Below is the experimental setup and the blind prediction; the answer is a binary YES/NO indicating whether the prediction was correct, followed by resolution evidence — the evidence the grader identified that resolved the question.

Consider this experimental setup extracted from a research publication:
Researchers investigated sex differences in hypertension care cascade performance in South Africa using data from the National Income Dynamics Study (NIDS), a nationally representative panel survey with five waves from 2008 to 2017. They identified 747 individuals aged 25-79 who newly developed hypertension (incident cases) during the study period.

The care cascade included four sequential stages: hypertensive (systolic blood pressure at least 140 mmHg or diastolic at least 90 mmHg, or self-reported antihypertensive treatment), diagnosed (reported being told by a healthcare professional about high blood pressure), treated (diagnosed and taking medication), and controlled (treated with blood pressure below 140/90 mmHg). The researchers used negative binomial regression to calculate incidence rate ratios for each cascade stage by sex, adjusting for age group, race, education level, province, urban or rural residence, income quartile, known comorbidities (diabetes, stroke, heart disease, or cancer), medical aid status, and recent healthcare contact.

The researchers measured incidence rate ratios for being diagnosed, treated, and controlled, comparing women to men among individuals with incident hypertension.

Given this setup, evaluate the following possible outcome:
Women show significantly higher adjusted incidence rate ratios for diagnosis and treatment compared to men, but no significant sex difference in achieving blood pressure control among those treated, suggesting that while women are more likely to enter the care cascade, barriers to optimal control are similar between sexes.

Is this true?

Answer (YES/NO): NO